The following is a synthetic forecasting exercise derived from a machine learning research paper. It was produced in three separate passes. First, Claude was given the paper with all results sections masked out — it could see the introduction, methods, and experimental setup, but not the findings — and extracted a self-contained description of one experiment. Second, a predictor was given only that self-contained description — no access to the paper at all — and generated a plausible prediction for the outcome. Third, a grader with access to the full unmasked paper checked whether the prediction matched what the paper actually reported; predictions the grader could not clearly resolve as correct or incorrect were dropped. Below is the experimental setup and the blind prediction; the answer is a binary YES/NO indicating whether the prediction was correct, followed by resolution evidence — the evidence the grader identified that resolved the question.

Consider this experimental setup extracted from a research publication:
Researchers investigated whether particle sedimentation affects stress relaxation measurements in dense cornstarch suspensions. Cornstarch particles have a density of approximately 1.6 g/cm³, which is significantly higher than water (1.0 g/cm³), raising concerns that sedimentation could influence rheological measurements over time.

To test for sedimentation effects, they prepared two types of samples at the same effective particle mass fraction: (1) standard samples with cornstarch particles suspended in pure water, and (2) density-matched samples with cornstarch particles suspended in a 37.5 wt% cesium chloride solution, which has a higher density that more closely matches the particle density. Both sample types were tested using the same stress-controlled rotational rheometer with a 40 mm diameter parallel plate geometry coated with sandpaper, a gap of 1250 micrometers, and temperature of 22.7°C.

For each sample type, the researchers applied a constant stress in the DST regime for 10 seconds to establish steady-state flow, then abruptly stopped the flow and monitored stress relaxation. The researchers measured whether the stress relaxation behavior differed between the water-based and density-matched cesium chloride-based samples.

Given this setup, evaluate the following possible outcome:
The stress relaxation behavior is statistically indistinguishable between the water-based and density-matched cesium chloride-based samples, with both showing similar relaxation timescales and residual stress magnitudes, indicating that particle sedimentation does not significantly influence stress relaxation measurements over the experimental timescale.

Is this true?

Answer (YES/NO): YES